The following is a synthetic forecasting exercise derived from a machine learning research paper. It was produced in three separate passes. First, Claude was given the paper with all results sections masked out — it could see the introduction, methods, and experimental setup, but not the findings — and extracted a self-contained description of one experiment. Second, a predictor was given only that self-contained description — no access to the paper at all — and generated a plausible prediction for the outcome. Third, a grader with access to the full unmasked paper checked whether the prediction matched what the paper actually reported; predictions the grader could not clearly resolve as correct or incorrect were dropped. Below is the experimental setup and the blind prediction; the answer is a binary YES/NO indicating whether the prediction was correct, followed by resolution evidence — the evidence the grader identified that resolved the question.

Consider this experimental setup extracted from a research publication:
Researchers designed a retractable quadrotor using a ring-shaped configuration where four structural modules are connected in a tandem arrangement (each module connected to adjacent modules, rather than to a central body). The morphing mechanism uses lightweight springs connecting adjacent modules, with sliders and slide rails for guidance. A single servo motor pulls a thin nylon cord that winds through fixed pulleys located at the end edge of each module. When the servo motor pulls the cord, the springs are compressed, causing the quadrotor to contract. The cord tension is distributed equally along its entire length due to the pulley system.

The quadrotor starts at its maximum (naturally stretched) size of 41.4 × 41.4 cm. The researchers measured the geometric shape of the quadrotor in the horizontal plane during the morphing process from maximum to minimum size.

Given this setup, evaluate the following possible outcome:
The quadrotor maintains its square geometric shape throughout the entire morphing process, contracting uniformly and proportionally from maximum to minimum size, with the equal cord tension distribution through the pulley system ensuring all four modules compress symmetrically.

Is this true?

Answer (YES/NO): YES